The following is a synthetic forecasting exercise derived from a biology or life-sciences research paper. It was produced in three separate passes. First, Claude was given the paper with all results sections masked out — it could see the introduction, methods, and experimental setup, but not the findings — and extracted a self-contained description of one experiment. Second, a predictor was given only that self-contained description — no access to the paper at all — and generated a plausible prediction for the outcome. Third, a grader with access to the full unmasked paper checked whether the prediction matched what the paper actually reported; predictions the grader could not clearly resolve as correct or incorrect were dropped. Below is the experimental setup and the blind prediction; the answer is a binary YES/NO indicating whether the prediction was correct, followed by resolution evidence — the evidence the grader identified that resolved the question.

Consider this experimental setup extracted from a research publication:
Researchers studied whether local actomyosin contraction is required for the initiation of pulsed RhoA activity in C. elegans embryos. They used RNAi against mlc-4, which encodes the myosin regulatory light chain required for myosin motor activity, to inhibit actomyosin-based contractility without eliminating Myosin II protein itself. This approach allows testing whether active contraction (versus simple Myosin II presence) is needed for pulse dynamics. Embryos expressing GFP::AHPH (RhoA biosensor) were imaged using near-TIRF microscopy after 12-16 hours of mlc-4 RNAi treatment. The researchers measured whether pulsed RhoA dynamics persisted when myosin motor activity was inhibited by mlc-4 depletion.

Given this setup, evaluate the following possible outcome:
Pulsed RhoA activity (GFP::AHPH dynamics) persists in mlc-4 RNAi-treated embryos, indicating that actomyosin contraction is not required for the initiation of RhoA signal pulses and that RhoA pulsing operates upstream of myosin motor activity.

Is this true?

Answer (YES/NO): YES